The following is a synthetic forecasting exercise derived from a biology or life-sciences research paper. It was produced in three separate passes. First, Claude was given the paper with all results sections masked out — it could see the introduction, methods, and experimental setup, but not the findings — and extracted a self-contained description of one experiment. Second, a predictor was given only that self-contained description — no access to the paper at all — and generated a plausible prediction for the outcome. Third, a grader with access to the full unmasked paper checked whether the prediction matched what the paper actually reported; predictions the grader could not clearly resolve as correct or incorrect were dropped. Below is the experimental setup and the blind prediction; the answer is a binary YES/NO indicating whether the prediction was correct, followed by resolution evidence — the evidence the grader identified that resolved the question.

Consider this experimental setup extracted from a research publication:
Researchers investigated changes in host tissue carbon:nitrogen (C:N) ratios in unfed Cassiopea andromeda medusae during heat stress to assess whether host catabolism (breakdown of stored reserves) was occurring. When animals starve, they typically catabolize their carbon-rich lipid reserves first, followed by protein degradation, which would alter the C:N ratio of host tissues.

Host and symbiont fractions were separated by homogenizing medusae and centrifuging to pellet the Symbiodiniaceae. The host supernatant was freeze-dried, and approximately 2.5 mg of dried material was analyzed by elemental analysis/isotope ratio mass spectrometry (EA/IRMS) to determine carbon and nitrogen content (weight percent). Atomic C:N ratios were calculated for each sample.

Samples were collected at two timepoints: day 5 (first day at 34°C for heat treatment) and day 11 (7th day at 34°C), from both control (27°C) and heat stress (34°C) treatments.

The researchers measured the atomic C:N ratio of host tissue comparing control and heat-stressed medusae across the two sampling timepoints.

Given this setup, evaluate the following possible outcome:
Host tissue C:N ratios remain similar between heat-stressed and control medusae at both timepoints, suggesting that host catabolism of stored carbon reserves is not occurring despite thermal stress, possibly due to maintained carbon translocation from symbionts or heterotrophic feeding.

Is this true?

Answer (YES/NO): NO